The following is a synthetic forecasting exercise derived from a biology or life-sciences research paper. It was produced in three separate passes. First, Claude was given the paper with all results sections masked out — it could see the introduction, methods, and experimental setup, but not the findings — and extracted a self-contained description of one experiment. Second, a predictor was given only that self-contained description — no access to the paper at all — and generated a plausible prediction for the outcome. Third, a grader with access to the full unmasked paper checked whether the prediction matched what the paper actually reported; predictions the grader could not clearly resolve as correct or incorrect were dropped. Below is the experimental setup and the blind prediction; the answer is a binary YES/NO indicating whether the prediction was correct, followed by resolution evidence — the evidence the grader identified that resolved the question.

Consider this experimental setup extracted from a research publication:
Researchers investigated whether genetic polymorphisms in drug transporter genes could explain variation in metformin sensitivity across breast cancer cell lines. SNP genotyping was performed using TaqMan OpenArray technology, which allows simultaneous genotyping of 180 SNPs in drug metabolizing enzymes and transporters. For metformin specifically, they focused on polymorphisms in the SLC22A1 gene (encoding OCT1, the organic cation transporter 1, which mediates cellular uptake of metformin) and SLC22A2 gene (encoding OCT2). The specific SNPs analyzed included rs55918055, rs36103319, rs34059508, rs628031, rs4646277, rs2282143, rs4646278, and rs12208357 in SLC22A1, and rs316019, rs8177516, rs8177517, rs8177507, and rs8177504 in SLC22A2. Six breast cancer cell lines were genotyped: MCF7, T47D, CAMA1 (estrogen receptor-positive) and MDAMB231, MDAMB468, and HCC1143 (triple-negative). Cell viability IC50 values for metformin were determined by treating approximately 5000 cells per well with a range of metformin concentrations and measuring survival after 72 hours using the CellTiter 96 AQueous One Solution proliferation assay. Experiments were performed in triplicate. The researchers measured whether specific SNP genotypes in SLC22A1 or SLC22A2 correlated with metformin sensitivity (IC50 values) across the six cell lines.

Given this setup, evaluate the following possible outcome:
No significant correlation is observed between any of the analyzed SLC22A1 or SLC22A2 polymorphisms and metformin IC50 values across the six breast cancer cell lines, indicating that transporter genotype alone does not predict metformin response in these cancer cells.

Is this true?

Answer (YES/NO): NO